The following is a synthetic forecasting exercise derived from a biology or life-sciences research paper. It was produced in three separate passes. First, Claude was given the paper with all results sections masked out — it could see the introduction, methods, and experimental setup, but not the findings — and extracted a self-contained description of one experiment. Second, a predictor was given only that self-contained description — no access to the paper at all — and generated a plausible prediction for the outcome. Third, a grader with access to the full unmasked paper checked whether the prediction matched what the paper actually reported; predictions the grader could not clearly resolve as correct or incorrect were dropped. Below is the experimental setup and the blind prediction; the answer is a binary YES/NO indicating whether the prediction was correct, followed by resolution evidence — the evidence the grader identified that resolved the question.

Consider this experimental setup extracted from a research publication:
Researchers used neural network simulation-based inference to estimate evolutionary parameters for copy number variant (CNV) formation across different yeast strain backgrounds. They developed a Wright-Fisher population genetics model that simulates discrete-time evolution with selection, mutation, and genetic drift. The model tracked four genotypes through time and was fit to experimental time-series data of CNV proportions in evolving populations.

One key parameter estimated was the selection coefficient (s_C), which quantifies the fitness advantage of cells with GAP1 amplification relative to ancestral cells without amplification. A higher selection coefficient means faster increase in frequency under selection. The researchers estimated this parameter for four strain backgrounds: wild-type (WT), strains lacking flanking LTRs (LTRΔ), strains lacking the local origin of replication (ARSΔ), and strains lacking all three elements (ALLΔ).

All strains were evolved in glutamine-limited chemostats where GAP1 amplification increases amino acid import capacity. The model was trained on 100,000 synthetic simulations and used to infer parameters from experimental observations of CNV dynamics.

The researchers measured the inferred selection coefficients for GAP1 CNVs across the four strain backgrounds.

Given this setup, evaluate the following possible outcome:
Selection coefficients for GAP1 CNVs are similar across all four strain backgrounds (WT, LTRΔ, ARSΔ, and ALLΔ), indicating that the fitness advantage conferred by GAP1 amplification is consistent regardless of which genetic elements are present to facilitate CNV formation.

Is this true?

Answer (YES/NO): NO